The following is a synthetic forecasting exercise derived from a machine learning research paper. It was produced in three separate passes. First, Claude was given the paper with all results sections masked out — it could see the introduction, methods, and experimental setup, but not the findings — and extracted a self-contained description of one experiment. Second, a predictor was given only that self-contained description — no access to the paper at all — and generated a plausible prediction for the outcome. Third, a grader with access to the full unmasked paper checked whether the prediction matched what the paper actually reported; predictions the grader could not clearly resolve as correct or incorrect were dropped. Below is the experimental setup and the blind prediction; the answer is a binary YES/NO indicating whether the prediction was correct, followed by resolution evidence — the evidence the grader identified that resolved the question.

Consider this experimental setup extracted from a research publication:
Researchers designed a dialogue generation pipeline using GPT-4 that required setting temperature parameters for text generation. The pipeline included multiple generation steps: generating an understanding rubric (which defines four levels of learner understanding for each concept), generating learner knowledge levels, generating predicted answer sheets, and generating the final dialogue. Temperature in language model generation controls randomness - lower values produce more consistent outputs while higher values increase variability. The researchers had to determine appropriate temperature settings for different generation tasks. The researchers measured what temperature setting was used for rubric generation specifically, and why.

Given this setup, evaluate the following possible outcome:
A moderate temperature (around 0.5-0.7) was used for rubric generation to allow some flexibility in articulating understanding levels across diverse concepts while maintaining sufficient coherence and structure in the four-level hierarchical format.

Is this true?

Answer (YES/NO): YES